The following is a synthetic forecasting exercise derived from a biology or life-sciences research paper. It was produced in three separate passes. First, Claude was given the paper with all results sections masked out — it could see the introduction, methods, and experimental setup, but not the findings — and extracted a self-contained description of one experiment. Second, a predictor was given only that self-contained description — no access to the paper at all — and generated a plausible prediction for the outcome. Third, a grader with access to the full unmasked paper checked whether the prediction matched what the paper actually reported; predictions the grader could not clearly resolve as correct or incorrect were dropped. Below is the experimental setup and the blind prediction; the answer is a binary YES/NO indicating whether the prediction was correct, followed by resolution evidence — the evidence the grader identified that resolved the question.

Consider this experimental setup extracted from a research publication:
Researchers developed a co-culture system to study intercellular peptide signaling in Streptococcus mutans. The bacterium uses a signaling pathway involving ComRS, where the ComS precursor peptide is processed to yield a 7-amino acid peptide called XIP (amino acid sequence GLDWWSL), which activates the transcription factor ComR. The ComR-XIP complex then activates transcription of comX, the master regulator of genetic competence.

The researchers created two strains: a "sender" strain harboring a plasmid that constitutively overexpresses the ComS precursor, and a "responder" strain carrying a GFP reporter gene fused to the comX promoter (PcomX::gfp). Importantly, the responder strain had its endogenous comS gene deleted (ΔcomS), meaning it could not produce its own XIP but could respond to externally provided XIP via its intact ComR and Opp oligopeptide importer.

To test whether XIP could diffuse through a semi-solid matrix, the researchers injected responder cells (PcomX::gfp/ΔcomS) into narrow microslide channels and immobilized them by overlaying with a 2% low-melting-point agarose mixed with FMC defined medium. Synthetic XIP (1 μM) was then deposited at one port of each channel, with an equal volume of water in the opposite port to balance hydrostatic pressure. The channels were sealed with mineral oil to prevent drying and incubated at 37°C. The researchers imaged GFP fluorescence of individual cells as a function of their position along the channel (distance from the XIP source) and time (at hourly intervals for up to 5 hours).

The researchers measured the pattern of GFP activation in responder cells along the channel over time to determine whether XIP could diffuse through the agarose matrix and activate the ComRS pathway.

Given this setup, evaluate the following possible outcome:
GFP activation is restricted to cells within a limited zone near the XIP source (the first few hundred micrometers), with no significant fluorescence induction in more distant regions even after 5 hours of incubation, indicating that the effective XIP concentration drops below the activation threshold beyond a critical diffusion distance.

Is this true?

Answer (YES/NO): NO